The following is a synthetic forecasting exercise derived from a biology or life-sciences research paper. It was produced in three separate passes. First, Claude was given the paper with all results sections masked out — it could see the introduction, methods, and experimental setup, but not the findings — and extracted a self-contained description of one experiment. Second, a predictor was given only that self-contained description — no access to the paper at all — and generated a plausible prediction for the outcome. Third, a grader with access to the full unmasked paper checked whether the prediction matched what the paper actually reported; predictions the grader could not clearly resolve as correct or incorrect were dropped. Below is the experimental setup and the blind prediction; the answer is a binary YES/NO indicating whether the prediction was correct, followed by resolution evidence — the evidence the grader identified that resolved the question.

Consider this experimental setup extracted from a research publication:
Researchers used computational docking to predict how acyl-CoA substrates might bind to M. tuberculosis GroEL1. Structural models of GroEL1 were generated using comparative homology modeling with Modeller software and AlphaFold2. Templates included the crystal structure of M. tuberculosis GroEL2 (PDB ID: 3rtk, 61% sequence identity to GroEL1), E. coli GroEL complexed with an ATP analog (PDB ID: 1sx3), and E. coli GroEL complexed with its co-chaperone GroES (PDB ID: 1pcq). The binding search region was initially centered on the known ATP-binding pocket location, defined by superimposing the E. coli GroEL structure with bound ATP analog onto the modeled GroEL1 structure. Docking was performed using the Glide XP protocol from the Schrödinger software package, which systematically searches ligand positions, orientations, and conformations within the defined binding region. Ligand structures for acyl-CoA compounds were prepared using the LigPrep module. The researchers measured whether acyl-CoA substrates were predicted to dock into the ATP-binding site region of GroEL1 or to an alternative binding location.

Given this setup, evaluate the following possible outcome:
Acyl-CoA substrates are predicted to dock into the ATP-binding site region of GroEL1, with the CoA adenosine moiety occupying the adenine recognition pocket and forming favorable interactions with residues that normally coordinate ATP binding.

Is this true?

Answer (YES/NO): YES